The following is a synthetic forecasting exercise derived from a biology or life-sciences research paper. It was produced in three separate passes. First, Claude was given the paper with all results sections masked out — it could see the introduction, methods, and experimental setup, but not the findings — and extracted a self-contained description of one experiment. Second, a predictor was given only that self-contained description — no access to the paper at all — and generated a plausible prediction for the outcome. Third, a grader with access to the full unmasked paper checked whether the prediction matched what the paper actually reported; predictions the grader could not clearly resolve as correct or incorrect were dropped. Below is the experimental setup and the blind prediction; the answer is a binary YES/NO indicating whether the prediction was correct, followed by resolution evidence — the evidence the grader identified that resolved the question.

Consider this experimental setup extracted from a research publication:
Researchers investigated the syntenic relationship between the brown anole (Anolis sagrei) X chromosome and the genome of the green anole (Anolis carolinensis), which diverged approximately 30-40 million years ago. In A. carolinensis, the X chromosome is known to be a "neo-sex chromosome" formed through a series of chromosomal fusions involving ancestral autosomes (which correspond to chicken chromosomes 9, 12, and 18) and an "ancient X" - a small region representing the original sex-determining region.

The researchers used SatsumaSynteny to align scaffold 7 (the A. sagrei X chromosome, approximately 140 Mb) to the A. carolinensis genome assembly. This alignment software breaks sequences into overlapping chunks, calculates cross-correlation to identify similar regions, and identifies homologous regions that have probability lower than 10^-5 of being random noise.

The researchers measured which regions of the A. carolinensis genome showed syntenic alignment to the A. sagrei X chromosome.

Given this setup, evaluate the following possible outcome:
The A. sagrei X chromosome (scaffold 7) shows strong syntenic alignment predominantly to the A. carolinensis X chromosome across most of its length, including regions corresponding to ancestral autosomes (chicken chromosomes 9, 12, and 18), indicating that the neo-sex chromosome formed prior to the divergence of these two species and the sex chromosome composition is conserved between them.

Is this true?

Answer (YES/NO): NO